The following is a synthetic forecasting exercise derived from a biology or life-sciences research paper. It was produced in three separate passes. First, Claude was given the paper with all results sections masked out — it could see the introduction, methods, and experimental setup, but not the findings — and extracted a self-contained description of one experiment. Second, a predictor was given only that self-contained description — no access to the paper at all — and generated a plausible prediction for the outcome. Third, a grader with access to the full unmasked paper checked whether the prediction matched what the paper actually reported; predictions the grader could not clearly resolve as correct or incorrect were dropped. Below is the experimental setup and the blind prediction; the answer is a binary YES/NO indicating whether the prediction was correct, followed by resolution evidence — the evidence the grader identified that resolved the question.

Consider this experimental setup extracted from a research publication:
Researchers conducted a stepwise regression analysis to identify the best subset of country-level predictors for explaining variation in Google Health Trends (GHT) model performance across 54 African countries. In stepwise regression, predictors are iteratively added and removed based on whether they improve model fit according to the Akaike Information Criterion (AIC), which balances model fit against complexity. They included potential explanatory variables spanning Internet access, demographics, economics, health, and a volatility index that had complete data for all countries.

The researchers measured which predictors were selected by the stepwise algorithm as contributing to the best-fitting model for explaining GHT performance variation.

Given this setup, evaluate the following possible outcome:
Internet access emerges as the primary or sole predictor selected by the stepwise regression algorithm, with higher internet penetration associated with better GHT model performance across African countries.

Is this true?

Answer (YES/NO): NO